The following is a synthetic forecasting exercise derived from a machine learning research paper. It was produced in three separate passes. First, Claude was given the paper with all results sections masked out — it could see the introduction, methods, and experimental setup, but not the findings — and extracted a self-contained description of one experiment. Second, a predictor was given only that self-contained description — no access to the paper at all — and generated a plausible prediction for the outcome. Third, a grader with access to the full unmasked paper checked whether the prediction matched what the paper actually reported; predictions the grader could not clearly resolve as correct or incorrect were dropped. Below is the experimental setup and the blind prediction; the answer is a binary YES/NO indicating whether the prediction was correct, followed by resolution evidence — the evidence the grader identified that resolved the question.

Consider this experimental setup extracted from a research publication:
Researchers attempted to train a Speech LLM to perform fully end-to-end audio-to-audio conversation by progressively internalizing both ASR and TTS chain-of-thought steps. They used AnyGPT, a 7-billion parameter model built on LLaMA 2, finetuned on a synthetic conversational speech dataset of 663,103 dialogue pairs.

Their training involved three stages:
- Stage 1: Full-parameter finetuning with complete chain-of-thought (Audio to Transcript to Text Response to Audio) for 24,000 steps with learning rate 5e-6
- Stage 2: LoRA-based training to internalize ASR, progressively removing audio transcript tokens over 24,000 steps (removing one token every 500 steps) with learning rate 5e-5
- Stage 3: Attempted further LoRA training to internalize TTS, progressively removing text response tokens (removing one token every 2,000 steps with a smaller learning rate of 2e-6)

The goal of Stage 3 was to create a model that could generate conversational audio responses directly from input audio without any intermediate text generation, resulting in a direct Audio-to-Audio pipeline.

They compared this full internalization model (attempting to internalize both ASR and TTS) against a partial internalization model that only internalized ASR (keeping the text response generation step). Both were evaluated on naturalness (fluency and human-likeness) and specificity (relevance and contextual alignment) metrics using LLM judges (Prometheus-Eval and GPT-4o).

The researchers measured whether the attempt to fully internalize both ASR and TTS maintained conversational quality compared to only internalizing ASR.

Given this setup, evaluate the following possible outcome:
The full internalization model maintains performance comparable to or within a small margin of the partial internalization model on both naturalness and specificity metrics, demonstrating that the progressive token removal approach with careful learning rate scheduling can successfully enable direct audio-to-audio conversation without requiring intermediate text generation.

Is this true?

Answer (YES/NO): NO